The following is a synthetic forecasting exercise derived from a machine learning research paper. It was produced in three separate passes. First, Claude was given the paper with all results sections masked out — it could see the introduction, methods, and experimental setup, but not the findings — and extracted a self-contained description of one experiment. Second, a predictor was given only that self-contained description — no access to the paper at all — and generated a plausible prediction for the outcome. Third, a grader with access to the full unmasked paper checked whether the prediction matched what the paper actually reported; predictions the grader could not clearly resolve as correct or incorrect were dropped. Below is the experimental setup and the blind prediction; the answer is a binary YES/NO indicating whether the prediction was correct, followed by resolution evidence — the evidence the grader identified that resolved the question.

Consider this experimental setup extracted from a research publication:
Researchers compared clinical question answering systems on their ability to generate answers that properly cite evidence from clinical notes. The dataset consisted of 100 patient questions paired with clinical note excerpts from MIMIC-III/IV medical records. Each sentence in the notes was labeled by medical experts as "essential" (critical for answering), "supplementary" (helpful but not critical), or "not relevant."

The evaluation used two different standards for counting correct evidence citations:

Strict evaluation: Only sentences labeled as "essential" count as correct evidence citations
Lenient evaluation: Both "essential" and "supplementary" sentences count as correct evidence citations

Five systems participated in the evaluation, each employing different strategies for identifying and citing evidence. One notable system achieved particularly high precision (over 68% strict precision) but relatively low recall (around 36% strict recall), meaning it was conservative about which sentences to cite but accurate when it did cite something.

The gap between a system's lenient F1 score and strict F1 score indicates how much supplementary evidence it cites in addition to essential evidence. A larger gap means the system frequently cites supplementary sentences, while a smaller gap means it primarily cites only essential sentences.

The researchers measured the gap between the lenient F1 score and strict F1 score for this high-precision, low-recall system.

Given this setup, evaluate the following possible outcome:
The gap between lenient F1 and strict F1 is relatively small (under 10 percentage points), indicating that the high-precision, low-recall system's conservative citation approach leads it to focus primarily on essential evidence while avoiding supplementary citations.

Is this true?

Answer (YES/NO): YES